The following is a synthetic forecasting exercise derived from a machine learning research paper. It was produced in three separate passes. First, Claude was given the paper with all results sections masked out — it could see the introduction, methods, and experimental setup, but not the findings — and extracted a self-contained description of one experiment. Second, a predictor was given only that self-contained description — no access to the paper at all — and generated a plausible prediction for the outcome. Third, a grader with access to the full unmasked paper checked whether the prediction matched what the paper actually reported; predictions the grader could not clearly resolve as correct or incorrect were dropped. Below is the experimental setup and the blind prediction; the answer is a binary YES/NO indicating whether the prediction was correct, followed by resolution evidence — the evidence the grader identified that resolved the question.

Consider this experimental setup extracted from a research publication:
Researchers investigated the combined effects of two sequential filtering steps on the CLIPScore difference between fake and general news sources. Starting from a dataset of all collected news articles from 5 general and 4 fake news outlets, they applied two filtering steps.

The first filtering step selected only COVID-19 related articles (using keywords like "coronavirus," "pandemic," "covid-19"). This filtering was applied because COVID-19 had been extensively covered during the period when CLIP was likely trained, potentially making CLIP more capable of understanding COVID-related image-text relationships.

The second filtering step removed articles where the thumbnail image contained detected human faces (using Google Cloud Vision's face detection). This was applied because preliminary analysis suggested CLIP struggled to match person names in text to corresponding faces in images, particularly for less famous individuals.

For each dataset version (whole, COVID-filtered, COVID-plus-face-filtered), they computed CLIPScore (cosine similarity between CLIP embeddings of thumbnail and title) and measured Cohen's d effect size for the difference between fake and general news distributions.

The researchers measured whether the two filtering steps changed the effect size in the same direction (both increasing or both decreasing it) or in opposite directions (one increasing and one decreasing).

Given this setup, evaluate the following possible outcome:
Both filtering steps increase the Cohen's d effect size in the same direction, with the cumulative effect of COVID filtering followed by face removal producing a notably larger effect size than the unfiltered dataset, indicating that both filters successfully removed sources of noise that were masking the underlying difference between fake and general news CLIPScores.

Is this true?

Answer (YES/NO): NO